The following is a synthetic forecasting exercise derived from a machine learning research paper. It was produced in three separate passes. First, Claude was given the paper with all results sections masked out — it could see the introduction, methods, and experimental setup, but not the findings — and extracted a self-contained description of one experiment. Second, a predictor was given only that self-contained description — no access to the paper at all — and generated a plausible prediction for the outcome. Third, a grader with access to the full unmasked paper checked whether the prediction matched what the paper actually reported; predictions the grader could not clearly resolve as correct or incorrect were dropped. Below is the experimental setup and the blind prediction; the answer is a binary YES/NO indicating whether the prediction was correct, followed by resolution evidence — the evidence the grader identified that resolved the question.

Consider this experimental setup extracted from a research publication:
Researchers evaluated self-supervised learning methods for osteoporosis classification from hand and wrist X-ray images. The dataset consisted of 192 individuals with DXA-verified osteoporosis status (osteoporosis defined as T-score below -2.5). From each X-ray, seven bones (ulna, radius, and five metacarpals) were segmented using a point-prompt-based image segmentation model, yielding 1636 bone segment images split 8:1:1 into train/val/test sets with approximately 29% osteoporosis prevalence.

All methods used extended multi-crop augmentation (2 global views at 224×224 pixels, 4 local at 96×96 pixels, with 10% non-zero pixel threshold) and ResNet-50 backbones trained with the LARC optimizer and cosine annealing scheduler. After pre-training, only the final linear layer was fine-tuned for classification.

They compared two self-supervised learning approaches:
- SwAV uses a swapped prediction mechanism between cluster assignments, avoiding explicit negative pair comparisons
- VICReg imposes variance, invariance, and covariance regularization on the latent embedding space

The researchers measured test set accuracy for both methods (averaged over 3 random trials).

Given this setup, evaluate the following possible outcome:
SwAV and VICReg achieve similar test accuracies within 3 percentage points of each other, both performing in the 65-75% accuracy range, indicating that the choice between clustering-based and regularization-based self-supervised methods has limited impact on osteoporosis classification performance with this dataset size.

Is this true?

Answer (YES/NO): NO